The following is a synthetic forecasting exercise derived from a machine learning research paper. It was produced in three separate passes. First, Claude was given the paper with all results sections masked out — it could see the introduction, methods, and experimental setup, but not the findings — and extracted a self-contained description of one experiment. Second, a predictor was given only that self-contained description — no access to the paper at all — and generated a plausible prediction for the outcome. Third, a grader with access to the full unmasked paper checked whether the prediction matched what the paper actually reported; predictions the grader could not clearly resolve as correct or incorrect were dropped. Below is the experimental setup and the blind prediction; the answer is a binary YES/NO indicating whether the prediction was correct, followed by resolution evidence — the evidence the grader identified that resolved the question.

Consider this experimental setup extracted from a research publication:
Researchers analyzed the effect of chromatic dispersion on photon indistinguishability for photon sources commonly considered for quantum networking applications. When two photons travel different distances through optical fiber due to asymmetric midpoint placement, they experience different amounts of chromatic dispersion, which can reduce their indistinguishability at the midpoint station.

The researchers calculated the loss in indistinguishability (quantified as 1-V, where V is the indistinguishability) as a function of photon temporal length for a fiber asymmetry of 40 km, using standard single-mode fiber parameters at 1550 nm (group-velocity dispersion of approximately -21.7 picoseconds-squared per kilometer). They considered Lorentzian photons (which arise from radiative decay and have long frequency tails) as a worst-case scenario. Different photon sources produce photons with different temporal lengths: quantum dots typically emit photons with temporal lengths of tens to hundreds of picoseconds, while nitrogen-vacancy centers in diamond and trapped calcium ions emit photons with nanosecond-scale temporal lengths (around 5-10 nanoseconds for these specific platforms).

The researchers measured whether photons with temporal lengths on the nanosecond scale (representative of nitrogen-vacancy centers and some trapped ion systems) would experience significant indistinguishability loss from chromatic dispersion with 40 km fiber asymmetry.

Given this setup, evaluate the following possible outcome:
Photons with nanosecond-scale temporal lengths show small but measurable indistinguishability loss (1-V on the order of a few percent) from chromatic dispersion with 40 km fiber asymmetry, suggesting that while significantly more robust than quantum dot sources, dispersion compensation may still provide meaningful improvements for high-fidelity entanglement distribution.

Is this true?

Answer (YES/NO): NO